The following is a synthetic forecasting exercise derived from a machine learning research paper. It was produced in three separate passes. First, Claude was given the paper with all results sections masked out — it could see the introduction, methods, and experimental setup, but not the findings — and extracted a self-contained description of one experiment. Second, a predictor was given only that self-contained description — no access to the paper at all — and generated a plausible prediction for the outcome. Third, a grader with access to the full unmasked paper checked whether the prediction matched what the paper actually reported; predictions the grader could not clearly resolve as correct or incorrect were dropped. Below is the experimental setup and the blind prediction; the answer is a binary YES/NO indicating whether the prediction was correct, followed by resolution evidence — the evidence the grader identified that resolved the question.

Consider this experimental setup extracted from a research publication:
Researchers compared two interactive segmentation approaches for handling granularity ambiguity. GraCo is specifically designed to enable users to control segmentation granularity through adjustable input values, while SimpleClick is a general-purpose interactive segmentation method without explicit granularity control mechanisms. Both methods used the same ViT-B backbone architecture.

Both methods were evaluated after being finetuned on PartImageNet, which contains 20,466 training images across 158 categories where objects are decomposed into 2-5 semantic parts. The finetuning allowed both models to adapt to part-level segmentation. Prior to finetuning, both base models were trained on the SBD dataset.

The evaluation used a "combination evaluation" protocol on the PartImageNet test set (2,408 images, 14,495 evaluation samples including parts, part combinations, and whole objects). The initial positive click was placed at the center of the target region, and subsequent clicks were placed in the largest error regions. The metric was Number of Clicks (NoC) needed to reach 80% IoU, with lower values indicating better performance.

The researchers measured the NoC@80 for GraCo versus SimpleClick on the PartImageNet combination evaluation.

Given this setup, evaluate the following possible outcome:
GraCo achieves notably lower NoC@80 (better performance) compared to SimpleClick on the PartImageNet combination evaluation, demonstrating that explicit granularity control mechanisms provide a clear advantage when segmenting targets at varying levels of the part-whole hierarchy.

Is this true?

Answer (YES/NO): NO